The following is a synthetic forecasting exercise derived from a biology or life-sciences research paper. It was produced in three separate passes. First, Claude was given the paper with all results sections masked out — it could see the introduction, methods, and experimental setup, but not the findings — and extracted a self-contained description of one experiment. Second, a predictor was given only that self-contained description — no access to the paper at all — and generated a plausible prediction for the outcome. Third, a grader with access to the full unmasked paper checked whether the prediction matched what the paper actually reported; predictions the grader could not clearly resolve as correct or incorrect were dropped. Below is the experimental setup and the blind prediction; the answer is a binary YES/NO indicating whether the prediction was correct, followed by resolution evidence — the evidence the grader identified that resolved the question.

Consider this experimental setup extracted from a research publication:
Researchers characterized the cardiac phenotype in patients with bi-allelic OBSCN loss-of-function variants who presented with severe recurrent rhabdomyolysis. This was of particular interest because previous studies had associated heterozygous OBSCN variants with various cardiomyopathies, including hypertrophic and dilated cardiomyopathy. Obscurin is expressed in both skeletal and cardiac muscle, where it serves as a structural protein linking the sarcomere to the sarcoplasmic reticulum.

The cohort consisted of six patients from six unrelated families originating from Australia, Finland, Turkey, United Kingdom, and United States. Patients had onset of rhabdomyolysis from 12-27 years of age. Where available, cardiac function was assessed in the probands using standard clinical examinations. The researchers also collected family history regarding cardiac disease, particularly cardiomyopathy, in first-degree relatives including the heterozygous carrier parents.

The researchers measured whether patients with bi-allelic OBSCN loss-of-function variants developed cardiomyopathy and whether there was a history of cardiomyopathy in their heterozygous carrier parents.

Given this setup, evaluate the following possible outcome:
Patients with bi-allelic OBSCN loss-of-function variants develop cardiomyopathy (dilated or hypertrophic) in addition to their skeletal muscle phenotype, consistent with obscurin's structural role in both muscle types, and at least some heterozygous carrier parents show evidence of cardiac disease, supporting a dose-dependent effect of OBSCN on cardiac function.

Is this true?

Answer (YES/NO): NO